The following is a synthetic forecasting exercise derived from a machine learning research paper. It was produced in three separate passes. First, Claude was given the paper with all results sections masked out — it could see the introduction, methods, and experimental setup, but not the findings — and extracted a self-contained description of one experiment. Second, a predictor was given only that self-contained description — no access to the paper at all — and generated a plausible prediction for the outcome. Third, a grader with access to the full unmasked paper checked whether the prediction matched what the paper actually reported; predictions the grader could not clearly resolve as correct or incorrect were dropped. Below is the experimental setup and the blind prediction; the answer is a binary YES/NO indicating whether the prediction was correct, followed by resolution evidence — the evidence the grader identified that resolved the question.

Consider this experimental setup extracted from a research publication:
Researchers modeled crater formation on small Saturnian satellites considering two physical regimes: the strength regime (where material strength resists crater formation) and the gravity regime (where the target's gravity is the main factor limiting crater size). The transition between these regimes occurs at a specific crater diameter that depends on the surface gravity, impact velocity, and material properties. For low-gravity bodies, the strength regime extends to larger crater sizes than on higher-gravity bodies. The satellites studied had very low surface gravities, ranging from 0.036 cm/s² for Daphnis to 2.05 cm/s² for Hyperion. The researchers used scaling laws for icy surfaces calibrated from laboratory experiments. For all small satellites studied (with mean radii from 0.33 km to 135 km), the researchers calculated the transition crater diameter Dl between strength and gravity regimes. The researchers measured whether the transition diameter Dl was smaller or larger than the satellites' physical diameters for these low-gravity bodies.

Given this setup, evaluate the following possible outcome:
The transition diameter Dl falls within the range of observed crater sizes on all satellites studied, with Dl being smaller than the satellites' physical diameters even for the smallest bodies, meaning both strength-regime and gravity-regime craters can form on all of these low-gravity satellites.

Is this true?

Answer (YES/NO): NO